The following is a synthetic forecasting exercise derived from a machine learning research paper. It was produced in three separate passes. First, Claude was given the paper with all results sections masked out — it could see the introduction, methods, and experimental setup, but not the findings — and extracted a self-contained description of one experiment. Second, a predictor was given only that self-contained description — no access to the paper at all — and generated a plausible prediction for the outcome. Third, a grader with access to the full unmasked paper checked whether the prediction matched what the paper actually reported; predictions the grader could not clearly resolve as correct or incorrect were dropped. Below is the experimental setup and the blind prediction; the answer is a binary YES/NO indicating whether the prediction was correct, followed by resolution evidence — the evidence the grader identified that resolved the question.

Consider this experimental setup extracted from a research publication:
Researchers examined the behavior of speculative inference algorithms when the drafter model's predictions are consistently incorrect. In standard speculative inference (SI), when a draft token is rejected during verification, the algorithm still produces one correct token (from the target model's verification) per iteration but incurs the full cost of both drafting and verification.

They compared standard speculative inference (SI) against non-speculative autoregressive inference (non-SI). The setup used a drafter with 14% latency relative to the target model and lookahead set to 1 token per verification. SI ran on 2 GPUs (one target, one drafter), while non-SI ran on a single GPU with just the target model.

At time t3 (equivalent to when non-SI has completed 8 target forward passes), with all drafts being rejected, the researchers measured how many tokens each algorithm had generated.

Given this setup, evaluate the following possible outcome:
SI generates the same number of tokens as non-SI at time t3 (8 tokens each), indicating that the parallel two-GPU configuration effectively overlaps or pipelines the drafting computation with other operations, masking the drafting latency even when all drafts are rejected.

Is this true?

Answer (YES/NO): NO